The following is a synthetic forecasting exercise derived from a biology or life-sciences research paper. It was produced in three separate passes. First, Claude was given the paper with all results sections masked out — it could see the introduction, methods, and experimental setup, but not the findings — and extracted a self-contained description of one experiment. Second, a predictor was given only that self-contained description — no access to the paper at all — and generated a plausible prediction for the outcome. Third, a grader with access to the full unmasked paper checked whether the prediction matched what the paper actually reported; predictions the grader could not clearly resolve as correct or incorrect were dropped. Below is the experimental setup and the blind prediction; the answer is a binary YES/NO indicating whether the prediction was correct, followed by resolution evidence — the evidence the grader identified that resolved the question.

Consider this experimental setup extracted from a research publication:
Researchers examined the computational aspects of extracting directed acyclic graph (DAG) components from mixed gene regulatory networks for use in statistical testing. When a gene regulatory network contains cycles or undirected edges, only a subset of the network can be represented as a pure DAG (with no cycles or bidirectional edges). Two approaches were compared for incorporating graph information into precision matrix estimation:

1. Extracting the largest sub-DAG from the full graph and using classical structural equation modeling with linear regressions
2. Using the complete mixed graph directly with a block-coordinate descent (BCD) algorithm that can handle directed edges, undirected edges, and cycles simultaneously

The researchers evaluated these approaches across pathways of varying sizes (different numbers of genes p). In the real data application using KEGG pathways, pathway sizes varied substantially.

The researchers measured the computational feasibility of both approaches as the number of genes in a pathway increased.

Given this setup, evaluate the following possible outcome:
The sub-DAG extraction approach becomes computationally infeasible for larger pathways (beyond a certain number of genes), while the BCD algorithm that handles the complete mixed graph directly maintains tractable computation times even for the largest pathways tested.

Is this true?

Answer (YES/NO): YES